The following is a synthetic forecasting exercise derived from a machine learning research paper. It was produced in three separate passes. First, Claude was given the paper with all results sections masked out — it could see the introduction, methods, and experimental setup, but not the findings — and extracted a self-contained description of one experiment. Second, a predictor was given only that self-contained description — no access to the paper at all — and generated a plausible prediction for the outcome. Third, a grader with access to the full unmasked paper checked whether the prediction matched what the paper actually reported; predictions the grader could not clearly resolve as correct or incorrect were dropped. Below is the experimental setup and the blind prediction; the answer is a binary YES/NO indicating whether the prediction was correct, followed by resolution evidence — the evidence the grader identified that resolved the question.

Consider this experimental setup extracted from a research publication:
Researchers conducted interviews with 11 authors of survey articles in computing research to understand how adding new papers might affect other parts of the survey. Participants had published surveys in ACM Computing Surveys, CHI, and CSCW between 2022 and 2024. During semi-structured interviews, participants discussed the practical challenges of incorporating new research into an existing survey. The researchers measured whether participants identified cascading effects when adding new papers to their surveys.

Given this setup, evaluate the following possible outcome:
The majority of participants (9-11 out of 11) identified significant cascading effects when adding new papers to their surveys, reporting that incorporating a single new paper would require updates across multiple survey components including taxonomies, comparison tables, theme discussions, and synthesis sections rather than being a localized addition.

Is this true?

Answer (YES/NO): NO